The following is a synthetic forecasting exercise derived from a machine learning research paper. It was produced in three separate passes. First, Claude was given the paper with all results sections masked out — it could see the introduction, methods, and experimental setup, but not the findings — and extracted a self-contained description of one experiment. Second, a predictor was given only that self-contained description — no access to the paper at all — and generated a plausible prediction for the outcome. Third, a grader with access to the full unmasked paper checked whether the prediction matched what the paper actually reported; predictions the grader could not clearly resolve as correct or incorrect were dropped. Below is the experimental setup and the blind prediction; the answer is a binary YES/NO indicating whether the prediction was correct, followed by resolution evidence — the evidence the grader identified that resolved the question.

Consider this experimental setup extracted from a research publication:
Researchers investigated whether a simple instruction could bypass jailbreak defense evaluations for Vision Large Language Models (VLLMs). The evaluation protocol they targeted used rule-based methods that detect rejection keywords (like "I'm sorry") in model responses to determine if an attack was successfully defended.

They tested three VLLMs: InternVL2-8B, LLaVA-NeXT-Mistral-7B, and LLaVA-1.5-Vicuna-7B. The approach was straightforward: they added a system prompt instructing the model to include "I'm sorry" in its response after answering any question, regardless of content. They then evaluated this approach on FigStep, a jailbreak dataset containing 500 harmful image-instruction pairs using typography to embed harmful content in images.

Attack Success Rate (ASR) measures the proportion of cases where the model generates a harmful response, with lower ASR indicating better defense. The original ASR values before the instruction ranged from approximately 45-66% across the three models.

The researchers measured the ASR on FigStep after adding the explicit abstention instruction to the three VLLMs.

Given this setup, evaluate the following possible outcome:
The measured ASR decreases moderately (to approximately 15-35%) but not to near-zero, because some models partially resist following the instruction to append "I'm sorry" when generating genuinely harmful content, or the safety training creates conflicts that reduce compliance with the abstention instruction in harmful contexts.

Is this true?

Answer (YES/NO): NO